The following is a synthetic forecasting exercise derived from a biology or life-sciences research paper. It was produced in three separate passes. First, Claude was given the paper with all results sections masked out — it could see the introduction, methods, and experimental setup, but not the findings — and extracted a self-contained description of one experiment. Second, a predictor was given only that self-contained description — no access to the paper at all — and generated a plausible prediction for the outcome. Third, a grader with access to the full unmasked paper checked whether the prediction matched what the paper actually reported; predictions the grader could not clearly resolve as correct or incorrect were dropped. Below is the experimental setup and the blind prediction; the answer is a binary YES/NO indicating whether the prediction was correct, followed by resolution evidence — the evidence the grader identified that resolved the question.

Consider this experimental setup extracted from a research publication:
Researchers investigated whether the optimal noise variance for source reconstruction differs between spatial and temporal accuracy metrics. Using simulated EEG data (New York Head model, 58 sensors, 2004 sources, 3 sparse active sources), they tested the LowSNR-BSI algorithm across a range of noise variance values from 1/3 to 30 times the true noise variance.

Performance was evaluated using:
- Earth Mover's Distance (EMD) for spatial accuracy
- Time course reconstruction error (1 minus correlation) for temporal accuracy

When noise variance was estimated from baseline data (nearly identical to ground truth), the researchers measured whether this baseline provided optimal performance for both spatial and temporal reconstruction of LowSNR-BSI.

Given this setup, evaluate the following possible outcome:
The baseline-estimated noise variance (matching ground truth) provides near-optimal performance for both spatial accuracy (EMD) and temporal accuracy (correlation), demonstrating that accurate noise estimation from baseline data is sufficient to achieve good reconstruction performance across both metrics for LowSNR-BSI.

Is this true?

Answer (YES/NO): NO